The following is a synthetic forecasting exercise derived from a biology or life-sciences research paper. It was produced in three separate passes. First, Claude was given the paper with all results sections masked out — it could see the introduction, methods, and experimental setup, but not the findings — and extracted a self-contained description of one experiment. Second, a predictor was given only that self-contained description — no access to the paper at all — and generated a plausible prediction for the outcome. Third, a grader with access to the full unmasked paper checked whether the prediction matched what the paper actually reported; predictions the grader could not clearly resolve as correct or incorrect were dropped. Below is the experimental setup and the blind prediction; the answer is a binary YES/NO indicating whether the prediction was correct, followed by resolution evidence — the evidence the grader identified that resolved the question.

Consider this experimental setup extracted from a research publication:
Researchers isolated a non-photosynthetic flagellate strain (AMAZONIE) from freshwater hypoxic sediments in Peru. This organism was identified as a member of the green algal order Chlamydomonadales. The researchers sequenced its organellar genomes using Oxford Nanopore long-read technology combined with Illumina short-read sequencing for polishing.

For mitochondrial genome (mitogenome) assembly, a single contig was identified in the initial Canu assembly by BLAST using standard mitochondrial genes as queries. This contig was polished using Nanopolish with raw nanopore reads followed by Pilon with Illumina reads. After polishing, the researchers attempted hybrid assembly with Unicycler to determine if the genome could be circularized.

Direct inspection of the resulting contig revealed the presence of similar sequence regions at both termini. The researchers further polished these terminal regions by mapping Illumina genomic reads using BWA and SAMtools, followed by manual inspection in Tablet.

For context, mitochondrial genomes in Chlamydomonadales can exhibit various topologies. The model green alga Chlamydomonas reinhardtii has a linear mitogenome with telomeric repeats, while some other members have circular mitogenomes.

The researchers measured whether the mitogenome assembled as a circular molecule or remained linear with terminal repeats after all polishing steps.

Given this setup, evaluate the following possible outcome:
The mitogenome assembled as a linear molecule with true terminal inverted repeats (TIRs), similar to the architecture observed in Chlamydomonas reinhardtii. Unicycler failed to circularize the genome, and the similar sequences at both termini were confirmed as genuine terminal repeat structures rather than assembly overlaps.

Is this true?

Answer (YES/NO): NO